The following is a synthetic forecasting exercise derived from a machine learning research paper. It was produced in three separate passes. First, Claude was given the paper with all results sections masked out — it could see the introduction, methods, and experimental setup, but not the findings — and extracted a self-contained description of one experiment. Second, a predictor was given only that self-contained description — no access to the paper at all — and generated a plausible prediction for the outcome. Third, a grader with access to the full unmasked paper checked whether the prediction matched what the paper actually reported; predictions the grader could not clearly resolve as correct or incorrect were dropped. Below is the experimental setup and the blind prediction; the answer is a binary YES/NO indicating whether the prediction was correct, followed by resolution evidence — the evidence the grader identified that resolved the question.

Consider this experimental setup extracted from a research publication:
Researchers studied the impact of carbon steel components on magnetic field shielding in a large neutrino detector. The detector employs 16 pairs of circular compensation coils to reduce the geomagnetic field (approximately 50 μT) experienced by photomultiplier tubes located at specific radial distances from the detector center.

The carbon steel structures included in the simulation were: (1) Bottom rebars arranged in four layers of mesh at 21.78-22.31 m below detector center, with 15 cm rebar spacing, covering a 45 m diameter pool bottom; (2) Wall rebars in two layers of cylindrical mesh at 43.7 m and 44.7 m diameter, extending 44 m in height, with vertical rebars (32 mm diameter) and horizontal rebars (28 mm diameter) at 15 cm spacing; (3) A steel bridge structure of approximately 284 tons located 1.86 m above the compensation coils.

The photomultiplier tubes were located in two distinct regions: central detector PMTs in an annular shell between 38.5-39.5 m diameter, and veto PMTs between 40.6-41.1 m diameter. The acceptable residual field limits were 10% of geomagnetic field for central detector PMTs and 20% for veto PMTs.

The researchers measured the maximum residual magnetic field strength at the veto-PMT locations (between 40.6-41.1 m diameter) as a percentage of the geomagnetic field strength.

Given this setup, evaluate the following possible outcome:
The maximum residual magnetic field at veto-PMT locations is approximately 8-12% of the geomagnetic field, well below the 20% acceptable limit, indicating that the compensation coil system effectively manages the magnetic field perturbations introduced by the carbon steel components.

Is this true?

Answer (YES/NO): NO